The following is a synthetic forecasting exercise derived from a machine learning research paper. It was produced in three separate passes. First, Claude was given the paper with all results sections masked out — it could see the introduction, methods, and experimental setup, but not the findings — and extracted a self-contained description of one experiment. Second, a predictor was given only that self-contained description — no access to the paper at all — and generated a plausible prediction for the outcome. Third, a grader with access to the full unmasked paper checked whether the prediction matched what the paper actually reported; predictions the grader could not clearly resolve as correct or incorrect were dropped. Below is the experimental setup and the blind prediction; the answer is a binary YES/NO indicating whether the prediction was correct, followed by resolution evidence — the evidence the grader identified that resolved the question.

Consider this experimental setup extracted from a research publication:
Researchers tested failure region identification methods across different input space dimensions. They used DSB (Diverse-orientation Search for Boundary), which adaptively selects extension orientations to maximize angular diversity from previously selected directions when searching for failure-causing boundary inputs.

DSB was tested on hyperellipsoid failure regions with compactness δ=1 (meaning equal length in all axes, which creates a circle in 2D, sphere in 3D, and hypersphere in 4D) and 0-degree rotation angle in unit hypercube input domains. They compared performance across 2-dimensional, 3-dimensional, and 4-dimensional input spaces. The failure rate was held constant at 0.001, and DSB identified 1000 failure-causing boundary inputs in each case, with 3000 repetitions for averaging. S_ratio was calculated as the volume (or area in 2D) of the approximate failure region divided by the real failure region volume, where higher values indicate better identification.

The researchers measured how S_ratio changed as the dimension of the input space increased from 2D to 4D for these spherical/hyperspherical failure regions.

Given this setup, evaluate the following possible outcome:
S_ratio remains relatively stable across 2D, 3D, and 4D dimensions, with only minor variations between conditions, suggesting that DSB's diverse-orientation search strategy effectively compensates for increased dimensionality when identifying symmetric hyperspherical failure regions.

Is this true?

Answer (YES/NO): NO